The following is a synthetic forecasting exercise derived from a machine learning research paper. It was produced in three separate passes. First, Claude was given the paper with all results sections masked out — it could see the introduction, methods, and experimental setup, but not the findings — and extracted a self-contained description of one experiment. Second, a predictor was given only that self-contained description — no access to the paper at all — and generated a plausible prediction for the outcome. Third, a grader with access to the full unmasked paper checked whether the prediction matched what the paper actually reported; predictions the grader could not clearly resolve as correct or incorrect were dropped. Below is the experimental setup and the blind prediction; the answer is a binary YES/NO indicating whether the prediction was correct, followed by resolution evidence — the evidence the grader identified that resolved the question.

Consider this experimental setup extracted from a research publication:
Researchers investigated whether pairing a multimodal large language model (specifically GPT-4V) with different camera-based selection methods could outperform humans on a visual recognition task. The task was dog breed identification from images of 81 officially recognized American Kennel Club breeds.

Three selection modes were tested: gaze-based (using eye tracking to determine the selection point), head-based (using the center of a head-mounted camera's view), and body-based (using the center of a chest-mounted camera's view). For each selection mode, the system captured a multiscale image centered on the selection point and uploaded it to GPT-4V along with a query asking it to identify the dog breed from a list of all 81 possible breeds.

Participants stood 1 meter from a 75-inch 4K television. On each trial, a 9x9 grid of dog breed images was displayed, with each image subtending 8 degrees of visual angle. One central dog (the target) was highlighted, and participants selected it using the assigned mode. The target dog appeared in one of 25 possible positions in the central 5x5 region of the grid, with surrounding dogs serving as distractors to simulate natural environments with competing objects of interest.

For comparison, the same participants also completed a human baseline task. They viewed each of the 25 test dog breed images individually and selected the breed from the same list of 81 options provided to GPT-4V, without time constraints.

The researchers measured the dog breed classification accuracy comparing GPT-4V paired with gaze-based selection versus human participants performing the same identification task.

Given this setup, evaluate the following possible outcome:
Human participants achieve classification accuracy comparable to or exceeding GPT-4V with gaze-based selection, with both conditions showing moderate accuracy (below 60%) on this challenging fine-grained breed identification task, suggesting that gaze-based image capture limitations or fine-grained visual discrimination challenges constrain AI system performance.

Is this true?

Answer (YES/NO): NO